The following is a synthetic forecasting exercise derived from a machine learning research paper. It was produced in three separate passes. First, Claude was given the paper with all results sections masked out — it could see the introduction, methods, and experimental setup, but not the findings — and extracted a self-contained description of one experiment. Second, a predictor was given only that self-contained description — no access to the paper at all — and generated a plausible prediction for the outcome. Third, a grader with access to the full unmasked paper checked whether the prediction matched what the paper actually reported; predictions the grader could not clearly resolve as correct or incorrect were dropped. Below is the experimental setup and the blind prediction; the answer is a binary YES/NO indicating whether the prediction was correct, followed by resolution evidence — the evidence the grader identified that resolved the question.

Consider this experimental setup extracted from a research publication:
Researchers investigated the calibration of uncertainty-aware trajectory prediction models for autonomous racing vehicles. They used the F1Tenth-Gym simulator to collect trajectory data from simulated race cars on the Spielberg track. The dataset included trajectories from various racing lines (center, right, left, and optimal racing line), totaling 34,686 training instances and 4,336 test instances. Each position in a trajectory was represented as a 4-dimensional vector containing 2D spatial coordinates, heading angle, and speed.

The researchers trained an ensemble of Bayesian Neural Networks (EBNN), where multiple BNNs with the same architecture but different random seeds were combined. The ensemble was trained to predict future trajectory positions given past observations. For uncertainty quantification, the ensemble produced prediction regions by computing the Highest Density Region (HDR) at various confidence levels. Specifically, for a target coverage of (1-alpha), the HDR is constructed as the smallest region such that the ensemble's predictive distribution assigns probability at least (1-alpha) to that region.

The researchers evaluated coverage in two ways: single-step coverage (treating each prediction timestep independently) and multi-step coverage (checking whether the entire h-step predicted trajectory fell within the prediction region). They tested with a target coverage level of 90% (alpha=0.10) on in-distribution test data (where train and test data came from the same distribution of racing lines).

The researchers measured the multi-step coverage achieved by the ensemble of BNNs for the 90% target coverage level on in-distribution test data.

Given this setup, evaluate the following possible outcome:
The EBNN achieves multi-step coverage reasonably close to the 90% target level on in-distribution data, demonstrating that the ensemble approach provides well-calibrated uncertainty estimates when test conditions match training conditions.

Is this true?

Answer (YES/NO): NO